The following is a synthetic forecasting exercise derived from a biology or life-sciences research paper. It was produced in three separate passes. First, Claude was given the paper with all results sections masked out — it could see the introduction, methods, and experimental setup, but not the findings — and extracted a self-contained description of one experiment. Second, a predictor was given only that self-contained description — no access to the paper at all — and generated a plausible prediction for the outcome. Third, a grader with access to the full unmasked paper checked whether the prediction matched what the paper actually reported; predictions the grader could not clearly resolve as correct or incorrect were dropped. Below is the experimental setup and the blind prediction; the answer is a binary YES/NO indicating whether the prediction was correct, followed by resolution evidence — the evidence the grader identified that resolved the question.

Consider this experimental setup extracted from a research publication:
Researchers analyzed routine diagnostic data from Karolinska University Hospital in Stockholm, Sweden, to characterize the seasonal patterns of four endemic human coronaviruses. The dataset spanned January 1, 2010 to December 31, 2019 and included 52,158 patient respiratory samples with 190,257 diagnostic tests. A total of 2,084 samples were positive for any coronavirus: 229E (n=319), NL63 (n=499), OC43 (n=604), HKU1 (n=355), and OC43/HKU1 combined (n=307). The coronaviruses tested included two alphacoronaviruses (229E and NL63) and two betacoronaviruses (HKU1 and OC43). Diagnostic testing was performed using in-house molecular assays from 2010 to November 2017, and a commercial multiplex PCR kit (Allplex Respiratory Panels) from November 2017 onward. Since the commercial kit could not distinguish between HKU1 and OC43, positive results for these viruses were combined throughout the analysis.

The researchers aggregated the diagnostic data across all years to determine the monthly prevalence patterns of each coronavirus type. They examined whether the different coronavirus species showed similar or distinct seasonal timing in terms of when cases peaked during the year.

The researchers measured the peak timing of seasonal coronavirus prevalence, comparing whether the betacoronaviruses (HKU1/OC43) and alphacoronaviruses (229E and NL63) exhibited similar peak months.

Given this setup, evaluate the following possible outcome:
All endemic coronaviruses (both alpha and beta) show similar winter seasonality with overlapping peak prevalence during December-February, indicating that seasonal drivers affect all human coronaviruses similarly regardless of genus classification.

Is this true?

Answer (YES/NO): NO